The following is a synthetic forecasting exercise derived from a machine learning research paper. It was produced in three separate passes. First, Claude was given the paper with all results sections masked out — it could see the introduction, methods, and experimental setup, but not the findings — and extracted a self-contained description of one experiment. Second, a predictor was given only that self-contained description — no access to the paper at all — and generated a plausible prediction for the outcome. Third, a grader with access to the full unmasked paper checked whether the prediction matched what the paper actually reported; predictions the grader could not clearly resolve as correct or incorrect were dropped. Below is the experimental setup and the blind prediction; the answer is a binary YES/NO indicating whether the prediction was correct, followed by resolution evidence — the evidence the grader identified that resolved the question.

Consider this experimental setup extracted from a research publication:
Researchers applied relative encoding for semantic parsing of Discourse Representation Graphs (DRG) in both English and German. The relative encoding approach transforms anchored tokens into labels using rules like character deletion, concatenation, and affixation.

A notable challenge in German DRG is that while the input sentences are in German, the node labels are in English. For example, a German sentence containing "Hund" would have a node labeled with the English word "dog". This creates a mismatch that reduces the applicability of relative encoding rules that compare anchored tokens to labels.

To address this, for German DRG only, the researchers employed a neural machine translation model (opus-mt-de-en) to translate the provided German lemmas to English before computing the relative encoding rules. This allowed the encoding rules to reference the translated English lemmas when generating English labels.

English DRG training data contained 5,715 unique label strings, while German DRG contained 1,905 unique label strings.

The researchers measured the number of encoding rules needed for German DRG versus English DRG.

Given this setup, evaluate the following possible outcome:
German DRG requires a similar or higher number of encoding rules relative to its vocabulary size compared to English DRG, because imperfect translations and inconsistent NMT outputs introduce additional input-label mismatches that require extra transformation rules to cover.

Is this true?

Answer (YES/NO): YES